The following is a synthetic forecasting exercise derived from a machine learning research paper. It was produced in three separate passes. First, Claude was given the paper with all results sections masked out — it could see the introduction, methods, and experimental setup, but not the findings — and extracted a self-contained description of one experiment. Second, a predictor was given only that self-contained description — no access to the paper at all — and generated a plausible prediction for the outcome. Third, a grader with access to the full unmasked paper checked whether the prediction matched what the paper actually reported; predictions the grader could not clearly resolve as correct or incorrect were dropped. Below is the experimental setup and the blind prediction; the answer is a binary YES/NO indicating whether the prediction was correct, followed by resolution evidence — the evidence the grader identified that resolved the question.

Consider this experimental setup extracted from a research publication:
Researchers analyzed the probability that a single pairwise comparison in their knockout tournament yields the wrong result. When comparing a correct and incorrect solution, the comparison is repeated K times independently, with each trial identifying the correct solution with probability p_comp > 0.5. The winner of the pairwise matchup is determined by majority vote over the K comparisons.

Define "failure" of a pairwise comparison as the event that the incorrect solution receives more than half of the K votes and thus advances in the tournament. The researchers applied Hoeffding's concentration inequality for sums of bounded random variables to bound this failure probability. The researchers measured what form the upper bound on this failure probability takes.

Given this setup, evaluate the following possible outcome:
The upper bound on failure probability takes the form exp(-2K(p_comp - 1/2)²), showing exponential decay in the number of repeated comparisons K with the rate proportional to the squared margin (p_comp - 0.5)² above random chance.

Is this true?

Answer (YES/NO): YES